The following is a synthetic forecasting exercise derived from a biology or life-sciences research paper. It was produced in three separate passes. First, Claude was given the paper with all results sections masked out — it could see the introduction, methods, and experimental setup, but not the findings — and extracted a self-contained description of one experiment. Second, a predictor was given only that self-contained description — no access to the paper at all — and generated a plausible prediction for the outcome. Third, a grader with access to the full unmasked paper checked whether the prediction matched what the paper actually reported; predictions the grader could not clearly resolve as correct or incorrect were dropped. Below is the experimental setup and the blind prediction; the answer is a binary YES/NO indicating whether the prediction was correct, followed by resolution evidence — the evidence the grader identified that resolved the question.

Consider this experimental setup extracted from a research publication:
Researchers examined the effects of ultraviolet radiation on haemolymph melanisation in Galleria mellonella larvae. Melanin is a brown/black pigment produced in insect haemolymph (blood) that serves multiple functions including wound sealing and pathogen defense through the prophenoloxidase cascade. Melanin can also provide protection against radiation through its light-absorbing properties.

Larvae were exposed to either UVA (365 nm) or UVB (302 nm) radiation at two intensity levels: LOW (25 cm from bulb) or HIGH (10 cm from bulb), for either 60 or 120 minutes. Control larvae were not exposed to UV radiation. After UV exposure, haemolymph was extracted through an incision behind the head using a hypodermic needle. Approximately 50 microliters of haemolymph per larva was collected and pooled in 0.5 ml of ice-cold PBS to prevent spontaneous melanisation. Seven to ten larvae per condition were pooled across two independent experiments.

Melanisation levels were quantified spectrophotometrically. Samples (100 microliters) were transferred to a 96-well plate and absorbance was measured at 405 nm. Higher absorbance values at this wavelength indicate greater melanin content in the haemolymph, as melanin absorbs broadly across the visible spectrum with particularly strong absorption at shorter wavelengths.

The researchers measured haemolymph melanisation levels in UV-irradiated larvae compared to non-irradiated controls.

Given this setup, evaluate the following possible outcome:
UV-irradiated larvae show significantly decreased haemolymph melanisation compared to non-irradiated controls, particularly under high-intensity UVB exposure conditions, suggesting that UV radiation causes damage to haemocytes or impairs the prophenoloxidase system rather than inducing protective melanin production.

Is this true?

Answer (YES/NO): NO